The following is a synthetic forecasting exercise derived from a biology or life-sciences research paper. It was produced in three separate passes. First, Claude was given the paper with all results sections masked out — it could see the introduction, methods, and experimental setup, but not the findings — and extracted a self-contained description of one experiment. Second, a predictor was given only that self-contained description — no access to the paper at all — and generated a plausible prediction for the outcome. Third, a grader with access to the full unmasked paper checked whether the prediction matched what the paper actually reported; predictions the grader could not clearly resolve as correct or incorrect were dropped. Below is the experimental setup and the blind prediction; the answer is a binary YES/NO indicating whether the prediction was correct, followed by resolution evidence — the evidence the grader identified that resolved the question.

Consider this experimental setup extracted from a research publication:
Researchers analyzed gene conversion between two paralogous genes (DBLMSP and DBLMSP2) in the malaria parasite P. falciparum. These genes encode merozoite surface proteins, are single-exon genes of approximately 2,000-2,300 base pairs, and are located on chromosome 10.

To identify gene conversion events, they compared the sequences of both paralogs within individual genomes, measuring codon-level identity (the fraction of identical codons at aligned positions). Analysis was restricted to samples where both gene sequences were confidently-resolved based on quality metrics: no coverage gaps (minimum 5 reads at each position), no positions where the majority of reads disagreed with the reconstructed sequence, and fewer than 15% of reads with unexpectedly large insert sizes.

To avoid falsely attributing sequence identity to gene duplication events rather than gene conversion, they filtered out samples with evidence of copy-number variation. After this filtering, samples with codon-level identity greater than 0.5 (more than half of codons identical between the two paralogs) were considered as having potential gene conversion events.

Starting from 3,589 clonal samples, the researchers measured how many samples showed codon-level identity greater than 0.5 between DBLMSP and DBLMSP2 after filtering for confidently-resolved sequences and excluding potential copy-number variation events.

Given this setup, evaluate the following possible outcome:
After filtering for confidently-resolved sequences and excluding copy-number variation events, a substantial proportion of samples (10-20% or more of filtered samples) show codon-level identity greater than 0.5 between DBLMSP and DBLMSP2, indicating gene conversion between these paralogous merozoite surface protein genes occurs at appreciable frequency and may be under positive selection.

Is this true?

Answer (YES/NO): NO